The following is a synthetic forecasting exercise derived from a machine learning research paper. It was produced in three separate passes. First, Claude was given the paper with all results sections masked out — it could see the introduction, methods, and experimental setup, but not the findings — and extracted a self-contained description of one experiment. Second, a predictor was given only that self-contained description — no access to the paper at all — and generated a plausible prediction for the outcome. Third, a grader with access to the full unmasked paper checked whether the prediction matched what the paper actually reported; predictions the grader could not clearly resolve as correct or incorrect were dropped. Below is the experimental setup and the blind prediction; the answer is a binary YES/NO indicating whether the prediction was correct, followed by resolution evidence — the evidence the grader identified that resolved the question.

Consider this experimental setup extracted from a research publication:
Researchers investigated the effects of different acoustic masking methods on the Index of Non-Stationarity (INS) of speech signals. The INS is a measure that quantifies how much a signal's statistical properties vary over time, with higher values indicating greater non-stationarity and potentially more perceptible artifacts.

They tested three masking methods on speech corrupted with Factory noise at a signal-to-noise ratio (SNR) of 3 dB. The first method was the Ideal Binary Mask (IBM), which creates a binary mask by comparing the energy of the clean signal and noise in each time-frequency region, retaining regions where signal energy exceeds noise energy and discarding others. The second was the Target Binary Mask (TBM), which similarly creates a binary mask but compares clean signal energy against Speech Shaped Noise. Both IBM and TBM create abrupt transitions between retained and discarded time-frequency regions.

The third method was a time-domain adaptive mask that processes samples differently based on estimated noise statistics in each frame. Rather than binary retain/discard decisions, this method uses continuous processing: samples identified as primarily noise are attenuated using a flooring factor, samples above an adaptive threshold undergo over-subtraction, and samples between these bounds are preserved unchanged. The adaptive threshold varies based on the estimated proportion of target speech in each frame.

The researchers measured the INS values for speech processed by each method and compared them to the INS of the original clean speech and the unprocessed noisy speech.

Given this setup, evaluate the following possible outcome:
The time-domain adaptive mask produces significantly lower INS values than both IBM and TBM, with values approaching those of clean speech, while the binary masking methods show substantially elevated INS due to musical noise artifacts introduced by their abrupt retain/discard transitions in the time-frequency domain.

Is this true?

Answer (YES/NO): NO